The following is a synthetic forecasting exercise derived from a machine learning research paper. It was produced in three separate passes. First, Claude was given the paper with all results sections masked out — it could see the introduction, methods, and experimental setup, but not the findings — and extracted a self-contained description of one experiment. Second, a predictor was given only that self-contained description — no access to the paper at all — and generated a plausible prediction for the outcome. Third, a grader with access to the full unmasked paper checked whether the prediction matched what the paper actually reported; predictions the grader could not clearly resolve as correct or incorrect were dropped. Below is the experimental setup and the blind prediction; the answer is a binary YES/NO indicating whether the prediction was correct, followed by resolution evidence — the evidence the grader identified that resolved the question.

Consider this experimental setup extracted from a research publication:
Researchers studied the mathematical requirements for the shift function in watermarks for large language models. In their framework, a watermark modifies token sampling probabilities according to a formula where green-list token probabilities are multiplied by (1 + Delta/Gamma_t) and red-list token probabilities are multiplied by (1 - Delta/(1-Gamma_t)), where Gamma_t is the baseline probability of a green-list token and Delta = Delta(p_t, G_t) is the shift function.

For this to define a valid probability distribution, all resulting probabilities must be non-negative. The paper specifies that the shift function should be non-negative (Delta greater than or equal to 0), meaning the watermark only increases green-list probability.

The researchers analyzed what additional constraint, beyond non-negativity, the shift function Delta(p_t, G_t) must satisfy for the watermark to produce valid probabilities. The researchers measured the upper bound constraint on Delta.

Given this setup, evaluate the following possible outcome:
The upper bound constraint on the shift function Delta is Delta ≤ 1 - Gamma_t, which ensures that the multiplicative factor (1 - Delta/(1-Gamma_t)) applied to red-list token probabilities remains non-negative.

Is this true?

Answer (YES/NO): YES